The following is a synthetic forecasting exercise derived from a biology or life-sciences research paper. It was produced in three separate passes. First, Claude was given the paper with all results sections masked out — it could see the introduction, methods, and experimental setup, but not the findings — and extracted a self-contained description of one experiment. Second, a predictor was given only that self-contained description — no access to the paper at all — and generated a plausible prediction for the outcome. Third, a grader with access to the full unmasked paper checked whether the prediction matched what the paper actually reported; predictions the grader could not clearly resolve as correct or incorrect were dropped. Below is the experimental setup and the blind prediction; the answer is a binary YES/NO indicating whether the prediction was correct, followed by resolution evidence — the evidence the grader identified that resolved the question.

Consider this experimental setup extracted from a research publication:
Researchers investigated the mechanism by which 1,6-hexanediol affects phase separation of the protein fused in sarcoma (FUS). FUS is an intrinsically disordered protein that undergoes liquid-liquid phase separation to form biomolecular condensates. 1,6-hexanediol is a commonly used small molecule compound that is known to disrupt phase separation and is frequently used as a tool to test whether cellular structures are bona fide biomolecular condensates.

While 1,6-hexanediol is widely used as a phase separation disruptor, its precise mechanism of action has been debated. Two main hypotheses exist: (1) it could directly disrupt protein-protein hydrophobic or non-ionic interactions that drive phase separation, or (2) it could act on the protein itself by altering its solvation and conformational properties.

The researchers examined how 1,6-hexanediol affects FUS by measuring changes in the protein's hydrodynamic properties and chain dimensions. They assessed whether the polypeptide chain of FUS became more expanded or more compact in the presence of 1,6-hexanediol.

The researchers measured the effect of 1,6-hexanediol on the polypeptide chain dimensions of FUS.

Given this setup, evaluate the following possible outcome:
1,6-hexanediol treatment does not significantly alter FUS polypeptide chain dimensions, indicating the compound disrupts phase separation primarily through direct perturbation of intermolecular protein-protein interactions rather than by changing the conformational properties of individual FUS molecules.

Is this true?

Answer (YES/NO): NO